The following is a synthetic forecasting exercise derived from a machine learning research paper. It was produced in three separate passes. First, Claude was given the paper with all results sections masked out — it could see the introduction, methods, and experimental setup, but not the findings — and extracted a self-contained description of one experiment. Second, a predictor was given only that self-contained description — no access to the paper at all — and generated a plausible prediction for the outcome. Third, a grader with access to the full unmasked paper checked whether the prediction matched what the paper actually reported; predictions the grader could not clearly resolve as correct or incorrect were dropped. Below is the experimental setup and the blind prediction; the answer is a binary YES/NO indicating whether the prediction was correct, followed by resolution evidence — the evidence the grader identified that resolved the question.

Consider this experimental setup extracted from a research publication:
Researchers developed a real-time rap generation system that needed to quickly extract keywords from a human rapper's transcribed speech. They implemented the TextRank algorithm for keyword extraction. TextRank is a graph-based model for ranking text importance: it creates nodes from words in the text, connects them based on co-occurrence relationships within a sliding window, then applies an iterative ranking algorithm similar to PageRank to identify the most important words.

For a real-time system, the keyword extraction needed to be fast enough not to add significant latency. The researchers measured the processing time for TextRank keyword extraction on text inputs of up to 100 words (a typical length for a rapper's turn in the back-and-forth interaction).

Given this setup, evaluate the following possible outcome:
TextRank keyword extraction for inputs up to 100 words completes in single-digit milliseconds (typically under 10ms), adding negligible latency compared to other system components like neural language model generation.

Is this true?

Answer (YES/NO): YES